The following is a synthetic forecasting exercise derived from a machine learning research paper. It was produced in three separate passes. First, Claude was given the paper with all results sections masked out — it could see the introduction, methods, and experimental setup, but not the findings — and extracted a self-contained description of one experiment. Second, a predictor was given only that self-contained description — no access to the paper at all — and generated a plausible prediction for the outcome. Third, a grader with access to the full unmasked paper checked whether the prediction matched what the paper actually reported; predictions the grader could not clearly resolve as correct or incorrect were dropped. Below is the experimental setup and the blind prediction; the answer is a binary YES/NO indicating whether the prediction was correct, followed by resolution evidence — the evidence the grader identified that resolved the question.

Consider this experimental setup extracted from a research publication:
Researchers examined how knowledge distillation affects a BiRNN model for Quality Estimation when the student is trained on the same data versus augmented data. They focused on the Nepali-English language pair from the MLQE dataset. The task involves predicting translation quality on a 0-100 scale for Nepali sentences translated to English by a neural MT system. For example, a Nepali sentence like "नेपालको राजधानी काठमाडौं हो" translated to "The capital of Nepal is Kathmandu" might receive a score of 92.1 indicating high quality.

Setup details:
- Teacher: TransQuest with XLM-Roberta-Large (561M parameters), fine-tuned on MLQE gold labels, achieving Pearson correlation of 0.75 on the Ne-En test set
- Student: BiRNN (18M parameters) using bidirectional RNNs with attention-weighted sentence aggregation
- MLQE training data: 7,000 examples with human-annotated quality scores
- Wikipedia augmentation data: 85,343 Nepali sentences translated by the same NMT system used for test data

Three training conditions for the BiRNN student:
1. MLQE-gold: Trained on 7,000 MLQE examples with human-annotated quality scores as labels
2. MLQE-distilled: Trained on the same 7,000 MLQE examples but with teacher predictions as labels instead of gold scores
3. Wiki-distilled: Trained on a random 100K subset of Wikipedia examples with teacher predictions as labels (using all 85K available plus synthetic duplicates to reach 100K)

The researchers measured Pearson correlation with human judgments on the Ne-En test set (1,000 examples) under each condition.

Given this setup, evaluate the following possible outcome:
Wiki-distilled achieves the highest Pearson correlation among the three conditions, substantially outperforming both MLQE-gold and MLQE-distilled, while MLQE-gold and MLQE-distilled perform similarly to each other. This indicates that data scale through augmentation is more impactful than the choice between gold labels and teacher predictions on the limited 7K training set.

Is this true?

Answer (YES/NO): NO